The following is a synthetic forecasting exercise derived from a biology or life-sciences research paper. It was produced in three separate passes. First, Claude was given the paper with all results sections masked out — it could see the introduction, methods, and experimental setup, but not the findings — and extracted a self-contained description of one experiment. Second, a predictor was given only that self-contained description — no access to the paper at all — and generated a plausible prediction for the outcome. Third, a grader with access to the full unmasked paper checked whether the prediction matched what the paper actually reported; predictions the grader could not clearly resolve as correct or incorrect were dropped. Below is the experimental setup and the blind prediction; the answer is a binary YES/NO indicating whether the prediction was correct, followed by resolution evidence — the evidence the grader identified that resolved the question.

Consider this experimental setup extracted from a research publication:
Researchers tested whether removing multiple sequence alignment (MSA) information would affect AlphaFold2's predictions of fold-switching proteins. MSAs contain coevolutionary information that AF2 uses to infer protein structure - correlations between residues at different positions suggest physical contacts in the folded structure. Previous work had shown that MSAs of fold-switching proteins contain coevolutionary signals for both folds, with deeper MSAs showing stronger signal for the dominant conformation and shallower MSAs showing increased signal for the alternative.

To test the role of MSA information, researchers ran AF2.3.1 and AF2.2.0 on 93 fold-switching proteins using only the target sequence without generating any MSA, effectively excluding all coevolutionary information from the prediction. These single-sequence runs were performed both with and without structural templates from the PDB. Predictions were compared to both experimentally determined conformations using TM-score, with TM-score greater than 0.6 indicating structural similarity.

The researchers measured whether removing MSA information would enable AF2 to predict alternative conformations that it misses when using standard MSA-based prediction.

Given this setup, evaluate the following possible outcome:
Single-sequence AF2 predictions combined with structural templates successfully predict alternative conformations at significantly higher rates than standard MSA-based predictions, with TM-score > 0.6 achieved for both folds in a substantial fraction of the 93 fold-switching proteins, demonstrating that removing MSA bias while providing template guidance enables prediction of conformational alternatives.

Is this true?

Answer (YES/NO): NO